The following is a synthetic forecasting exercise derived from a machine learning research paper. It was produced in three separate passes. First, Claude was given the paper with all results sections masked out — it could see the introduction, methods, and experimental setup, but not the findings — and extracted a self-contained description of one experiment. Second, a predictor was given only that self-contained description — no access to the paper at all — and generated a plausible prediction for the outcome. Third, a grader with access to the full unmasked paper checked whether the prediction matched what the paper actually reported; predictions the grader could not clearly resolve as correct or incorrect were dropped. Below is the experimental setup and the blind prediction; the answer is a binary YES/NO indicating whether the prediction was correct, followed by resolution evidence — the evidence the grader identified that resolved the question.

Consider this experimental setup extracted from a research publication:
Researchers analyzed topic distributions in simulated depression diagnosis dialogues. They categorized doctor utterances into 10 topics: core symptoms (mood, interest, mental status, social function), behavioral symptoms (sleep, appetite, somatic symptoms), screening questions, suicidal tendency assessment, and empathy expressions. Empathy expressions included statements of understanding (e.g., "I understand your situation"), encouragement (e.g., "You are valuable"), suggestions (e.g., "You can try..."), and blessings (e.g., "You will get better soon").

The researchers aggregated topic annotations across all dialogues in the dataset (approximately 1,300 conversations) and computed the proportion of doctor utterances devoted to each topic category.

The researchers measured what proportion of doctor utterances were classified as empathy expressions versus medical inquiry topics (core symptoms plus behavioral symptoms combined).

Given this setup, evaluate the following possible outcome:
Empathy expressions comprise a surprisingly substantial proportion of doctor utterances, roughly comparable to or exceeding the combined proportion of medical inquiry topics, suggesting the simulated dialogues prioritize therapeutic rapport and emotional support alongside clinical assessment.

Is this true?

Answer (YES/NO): NO